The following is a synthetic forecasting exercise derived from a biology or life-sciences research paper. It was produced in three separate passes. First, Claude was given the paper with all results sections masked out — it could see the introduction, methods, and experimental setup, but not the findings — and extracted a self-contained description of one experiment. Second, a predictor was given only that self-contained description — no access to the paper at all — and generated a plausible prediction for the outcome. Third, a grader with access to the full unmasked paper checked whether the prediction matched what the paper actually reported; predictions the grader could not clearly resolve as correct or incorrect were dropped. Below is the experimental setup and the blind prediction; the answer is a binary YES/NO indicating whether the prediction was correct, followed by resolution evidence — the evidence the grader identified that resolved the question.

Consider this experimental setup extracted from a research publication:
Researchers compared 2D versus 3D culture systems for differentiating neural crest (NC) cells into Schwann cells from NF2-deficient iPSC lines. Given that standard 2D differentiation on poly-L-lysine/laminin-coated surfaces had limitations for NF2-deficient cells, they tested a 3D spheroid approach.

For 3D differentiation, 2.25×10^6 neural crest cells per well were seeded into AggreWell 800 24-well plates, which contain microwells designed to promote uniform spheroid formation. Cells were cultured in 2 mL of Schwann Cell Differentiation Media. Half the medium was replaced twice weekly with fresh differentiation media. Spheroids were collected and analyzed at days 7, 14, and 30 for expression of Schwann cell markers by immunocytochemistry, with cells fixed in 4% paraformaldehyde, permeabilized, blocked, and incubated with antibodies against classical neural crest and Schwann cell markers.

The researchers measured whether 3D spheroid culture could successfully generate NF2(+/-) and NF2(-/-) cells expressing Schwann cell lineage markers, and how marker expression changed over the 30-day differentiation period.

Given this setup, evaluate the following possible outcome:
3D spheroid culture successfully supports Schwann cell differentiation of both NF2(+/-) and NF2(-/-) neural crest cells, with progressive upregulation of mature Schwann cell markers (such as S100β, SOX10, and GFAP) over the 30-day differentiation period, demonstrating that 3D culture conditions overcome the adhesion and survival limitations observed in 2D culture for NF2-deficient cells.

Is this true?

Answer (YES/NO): NO